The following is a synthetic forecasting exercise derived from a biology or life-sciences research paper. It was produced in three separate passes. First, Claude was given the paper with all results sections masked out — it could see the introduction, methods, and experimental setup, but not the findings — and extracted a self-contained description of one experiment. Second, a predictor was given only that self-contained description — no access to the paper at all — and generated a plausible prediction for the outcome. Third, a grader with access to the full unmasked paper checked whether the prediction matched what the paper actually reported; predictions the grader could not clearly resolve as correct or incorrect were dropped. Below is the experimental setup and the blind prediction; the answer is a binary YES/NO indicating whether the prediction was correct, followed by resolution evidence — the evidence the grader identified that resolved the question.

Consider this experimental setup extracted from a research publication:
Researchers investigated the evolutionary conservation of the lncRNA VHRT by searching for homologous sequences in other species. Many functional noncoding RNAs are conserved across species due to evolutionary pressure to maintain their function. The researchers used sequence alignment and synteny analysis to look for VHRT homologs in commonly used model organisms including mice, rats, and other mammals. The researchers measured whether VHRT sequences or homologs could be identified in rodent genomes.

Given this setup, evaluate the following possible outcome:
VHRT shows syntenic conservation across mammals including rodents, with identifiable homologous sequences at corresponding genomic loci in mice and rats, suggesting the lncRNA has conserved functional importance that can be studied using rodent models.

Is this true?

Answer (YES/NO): NO